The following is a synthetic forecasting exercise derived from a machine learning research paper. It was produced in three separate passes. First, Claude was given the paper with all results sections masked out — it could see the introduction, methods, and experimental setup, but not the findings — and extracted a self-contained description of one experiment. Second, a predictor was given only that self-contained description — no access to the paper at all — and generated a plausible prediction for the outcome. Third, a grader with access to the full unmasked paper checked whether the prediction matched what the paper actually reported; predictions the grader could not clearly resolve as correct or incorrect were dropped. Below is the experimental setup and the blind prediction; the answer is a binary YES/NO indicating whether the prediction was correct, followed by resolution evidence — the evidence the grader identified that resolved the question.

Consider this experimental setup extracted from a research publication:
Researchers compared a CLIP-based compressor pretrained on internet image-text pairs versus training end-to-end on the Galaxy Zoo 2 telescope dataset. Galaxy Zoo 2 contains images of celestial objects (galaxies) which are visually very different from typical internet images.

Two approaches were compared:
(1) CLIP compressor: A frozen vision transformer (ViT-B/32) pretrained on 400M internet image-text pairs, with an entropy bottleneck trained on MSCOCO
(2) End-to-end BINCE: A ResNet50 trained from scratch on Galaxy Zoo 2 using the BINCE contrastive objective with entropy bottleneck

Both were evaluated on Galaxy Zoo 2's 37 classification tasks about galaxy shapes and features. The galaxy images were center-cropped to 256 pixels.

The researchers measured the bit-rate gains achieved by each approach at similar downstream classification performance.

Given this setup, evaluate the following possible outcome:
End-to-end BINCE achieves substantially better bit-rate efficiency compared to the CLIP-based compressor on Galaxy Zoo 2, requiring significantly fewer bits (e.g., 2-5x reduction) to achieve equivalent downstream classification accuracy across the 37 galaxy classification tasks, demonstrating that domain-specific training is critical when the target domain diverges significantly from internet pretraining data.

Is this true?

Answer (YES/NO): NO